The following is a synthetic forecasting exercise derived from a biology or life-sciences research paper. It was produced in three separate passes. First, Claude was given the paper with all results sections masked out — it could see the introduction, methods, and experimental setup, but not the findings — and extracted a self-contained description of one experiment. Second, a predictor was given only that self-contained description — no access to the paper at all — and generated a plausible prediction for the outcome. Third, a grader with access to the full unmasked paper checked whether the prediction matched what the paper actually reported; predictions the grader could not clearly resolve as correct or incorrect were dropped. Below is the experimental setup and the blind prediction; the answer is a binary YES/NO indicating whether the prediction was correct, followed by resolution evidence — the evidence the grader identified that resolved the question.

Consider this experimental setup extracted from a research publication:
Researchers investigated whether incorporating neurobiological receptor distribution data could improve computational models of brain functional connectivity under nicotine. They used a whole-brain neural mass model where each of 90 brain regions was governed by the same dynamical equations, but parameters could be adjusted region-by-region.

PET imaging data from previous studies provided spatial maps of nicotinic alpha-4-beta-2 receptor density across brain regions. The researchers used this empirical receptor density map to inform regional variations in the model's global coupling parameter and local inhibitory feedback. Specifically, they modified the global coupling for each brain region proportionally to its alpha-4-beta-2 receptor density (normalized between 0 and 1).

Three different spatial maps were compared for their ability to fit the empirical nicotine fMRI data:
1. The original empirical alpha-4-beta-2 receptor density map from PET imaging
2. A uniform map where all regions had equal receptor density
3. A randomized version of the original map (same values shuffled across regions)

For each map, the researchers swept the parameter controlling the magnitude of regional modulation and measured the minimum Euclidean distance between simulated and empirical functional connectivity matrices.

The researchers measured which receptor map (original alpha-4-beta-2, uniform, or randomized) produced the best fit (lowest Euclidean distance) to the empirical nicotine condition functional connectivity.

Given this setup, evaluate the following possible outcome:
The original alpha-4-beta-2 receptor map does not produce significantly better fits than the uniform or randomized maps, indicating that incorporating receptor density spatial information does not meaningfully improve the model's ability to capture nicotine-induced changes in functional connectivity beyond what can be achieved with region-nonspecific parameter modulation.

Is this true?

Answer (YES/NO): NO